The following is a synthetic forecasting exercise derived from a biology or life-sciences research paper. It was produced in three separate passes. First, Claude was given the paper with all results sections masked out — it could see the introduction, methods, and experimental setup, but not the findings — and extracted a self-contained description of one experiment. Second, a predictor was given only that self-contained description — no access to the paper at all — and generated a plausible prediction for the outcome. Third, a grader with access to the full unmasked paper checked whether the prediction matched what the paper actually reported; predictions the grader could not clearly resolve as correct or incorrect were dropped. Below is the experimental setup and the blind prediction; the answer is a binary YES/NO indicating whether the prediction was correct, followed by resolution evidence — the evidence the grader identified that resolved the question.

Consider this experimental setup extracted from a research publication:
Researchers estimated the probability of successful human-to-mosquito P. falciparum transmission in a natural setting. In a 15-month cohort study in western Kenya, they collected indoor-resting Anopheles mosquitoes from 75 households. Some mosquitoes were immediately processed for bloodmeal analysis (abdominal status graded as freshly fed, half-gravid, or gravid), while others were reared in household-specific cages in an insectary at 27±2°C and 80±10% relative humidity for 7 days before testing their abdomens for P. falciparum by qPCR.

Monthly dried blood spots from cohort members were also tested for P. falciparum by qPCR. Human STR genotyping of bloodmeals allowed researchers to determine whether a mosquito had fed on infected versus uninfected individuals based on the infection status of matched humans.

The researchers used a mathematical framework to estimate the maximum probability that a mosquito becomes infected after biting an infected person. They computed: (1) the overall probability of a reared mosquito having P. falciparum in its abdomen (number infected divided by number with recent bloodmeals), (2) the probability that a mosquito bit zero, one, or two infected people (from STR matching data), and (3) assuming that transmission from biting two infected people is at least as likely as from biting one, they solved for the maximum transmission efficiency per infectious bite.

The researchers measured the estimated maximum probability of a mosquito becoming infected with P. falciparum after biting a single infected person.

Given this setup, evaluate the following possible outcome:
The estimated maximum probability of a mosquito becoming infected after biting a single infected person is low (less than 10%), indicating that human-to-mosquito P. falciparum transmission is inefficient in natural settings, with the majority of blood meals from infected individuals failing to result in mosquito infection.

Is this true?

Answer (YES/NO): NO